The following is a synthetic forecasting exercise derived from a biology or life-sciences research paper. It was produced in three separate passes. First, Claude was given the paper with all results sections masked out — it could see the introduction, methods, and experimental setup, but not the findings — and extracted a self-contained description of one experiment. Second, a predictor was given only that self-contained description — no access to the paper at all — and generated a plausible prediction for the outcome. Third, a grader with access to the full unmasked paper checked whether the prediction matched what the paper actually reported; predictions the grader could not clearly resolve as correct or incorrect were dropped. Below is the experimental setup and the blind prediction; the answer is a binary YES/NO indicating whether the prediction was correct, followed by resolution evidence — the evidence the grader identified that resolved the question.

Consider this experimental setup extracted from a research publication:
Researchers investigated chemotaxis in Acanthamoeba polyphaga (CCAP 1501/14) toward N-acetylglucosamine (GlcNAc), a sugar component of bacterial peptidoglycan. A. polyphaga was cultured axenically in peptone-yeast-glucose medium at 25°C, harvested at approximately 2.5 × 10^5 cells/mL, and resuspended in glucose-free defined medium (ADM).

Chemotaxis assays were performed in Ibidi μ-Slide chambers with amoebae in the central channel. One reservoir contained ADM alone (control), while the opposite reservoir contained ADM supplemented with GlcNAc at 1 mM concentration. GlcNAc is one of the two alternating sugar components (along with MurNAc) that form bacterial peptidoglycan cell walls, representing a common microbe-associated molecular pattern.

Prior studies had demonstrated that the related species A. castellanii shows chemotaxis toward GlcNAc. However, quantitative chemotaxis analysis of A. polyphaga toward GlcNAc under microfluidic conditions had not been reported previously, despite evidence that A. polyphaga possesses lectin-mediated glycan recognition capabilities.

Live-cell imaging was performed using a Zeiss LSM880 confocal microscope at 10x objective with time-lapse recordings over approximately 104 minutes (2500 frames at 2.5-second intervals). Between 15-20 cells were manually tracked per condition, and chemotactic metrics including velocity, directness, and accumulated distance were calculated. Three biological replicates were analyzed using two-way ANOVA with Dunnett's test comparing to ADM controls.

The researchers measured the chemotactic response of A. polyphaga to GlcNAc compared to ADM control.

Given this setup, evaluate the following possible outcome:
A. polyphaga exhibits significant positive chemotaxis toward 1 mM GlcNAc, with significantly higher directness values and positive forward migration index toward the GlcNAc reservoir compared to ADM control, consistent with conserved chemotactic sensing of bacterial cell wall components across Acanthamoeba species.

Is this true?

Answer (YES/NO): NO